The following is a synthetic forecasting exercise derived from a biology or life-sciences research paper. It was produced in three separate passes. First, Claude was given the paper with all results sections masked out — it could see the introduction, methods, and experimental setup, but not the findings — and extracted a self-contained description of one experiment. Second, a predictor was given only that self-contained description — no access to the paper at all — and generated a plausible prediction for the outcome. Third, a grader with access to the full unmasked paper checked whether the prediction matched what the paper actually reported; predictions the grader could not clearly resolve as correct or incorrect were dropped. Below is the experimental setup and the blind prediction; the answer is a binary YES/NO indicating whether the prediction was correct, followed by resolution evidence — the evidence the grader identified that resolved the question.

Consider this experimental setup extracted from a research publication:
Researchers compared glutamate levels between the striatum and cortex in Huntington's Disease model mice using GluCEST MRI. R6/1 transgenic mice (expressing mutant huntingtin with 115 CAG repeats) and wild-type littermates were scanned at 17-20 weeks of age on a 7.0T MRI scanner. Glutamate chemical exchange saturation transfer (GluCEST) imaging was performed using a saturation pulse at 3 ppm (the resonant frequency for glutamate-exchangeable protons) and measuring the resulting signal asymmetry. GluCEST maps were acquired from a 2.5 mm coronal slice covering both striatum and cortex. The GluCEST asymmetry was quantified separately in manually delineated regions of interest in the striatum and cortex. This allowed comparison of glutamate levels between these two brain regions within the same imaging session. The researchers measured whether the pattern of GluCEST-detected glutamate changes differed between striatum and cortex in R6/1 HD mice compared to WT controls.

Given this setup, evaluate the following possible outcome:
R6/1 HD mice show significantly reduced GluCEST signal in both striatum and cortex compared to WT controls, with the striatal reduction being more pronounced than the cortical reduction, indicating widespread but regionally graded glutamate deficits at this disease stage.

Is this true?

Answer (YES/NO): NO